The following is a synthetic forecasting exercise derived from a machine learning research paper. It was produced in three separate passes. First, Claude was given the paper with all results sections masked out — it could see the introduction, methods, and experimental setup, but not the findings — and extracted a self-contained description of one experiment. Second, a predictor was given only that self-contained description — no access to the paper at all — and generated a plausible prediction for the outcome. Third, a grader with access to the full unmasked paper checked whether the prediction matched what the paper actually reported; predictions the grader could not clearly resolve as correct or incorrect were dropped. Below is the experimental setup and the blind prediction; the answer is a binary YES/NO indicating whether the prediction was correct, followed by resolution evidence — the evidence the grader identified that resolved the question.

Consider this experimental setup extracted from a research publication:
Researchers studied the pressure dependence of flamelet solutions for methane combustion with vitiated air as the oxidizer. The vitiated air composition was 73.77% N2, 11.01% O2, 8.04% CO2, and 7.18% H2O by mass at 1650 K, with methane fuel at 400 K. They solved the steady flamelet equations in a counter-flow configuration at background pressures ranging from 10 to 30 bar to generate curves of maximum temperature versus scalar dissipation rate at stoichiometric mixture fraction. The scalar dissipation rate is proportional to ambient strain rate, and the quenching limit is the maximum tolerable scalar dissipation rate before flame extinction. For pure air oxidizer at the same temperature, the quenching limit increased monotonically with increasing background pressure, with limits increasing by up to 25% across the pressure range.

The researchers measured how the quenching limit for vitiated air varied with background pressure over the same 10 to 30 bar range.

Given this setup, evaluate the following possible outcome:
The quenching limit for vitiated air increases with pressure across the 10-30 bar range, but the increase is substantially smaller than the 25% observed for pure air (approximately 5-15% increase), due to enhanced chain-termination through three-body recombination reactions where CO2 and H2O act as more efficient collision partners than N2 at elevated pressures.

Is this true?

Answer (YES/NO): NO